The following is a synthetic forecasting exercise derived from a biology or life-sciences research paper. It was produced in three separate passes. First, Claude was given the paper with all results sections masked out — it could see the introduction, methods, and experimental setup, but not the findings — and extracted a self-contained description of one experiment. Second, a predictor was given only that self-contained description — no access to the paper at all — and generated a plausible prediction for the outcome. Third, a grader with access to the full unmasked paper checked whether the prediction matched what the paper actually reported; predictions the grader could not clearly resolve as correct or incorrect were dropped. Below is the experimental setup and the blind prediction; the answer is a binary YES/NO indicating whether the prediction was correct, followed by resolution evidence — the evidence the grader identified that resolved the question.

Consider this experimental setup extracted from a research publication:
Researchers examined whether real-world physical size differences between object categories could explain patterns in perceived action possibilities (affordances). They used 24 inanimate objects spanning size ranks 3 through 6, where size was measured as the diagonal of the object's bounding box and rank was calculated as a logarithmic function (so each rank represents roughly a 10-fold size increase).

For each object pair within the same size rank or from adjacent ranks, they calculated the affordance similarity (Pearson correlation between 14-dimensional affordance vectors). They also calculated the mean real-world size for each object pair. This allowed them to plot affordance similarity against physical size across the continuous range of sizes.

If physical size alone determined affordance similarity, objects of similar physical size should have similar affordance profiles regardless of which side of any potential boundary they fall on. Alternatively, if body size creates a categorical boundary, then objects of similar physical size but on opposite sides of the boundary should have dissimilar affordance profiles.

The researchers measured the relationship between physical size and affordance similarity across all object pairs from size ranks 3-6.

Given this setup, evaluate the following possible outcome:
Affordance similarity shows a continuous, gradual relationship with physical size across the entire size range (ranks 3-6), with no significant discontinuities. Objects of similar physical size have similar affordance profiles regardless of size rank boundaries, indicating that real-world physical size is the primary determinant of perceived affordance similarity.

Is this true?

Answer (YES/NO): NO